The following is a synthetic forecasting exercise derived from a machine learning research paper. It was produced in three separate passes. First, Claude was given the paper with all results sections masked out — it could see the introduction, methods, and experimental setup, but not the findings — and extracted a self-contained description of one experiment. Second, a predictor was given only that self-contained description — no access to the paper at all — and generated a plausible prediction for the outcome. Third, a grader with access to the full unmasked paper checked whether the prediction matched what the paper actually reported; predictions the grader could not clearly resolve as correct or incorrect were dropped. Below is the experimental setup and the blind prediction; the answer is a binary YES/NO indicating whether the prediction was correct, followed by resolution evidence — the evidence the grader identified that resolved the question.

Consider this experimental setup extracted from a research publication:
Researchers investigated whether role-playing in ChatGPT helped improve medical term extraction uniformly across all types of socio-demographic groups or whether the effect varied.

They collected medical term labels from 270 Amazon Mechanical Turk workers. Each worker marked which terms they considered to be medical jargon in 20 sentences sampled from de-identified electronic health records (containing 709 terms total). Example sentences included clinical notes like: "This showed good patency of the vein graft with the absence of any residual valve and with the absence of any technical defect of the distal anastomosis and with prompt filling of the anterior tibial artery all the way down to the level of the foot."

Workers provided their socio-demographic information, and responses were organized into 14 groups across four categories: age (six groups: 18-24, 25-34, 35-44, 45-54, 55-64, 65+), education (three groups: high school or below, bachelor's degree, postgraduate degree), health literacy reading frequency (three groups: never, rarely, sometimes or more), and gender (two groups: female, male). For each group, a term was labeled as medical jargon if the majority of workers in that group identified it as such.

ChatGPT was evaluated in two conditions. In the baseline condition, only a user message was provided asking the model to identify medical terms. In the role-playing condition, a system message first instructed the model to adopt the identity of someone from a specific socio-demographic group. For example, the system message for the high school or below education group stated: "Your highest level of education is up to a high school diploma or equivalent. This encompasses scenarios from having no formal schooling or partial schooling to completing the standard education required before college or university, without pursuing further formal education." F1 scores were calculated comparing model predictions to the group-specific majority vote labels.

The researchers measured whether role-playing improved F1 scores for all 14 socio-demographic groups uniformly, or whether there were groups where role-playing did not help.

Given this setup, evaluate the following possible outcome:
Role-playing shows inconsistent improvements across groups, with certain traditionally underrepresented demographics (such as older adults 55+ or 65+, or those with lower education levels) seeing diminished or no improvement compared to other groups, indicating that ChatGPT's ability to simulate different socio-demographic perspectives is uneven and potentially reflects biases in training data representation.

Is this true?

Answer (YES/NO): NO